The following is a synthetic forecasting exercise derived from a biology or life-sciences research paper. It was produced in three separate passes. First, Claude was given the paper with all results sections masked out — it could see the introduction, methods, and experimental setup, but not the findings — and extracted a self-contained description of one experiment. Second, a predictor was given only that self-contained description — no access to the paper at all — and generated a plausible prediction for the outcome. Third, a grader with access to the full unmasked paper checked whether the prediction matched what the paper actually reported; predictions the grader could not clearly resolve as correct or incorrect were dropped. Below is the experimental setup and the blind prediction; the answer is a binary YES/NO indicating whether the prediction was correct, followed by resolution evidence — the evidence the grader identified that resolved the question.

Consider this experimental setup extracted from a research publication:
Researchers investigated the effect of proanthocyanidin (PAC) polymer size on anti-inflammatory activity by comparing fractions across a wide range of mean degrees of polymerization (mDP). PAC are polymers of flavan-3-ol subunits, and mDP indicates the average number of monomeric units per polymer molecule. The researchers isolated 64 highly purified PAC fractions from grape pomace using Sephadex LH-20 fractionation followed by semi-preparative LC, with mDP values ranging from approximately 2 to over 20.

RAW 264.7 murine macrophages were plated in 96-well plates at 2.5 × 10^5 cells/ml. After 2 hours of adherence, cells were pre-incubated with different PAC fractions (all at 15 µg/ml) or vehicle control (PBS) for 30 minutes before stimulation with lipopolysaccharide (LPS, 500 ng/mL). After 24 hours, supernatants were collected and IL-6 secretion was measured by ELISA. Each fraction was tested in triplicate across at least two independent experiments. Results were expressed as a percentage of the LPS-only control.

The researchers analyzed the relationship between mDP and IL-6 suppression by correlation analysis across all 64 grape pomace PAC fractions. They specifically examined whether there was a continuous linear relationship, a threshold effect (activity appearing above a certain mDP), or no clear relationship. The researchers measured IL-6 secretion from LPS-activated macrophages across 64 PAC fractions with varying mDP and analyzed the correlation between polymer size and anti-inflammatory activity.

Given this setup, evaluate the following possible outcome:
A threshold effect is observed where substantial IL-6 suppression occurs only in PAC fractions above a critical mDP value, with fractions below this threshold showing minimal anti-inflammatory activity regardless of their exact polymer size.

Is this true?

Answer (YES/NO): NO